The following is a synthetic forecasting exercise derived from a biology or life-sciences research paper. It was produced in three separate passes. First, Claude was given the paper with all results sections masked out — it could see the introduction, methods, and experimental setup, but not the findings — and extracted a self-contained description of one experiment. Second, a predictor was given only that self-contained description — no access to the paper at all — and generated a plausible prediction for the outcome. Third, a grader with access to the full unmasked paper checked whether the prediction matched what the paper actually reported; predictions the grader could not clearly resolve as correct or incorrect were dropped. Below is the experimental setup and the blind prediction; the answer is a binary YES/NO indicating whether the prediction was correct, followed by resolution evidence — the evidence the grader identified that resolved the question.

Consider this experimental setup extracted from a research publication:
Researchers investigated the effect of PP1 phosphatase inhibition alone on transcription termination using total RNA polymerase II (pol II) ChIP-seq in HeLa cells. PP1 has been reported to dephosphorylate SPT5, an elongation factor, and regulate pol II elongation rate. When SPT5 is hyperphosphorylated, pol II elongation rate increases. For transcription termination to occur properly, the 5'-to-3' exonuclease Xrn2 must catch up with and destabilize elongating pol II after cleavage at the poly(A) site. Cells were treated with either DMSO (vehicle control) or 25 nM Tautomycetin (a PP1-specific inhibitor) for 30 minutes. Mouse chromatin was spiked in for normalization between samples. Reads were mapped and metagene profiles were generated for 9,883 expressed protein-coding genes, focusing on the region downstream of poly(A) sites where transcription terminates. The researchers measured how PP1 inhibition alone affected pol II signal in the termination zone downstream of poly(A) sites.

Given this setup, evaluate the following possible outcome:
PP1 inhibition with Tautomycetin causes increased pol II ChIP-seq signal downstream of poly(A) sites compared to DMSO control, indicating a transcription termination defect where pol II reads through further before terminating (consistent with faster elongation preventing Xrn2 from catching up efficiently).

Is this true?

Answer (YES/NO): YES